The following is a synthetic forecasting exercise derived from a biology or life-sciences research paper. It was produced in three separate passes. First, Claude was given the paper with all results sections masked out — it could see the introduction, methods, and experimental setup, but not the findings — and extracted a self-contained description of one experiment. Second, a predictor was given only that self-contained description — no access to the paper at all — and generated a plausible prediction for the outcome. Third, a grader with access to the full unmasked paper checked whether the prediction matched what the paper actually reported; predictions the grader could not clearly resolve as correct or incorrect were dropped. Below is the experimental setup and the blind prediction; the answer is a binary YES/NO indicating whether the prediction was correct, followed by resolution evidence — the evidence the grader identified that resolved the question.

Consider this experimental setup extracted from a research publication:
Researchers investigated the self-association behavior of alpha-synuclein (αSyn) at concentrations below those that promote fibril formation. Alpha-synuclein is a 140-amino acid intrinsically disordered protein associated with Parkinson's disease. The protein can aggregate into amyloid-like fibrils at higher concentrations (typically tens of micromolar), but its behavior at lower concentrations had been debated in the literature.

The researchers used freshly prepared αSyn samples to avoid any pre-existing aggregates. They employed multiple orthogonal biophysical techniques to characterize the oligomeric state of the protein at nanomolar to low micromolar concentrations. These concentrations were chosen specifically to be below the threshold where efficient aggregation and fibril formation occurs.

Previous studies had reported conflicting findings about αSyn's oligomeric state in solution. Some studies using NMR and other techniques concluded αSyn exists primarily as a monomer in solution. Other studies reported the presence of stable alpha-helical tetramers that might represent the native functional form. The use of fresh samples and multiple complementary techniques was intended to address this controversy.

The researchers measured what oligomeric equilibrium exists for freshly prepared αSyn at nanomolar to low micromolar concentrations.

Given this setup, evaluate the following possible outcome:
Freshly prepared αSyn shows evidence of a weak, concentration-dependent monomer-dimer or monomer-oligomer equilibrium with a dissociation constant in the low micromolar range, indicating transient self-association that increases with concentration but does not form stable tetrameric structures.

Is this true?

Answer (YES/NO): YES